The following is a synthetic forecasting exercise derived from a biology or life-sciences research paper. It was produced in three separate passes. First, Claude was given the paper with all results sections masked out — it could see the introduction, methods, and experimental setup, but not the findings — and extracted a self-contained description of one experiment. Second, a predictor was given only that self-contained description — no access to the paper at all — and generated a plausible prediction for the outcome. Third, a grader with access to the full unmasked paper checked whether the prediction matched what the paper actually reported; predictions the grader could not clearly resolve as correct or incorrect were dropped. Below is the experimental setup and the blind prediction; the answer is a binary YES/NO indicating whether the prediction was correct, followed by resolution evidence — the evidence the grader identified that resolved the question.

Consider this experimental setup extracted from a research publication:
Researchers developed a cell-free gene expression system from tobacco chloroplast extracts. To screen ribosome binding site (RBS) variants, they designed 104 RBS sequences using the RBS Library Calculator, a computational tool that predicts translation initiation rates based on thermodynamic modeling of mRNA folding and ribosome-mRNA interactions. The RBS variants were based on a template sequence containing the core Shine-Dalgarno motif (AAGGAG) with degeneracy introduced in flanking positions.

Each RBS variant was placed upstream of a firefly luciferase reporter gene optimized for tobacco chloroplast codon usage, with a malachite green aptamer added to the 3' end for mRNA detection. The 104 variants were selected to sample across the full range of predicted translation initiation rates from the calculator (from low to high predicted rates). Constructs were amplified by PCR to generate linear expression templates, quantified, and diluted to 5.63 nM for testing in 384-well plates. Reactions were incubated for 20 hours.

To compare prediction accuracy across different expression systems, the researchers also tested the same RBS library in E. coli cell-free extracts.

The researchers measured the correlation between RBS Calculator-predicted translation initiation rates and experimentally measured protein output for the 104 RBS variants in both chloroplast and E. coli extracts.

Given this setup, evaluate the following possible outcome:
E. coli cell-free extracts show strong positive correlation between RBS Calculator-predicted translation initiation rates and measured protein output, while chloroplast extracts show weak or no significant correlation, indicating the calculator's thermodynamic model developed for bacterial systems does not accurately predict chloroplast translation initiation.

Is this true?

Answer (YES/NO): NO